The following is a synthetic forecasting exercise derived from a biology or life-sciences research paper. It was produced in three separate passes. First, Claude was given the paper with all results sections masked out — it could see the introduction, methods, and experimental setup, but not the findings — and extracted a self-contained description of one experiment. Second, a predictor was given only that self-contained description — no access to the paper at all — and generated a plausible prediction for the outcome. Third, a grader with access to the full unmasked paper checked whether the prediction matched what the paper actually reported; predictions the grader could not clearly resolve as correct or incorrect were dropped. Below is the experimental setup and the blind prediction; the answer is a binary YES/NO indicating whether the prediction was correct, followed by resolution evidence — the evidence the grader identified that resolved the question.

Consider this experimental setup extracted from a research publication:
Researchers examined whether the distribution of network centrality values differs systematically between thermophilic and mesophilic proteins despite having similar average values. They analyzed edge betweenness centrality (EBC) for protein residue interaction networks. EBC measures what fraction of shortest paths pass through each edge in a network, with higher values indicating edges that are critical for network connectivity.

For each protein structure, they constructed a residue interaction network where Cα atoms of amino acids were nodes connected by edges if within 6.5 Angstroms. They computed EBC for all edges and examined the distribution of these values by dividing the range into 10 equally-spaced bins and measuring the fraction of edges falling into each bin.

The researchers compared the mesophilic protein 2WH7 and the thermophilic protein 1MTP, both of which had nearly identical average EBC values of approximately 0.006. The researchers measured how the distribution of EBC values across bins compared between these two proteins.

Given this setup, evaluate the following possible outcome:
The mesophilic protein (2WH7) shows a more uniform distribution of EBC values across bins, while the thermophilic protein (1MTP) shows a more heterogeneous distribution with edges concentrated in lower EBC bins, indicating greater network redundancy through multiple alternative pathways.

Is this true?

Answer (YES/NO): NO